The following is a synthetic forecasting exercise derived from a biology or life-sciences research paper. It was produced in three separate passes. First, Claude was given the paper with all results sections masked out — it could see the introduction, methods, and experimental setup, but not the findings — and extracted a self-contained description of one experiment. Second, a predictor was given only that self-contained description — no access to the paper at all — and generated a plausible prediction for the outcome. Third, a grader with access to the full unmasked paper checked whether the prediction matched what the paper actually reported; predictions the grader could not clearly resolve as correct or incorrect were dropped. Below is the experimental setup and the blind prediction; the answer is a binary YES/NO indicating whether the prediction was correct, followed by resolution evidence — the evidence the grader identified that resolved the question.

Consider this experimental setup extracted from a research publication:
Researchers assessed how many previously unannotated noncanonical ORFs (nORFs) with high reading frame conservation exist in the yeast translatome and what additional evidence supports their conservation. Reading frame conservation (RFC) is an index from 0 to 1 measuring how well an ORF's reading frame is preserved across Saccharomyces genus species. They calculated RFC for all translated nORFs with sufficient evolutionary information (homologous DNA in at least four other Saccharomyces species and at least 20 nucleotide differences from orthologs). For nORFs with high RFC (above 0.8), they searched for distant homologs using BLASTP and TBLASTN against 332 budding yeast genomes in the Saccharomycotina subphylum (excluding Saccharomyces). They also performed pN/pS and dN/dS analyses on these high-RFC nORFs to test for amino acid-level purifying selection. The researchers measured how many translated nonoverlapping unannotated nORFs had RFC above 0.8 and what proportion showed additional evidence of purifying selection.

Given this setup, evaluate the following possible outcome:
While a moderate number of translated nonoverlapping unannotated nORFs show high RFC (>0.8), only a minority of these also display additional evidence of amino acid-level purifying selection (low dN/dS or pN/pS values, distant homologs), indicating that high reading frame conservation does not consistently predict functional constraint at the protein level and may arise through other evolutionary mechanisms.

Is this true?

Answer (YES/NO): NO